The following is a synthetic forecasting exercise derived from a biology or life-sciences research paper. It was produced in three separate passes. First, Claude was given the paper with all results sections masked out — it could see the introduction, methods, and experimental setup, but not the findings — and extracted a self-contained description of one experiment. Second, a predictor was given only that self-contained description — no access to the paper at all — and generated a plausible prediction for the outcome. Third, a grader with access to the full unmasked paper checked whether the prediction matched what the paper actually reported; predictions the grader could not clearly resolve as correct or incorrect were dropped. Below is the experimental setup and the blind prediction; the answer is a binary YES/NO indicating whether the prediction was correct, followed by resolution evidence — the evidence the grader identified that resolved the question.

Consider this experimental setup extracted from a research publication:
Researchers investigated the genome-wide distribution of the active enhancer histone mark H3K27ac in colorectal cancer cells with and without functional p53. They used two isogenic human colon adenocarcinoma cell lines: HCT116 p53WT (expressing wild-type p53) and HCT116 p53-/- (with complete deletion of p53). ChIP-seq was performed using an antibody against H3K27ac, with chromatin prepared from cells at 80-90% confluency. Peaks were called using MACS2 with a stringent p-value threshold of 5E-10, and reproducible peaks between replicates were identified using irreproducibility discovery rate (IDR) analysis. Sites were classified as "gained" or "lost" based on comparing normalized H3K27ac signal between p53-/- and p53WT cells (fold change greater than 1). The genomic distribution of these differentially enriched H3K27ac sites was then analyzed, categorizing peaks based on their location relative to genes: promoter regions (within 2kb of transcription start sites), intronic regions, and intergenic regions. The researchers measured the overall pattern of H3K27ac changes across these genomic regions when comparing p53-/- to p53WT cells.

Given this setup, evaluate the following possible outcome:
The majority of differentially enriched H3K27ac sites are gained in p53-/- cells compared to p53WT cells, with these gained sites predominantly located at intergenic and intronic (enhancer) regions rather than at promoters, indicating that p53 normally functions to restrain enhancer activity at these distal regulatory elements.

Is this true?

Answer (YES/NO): NO